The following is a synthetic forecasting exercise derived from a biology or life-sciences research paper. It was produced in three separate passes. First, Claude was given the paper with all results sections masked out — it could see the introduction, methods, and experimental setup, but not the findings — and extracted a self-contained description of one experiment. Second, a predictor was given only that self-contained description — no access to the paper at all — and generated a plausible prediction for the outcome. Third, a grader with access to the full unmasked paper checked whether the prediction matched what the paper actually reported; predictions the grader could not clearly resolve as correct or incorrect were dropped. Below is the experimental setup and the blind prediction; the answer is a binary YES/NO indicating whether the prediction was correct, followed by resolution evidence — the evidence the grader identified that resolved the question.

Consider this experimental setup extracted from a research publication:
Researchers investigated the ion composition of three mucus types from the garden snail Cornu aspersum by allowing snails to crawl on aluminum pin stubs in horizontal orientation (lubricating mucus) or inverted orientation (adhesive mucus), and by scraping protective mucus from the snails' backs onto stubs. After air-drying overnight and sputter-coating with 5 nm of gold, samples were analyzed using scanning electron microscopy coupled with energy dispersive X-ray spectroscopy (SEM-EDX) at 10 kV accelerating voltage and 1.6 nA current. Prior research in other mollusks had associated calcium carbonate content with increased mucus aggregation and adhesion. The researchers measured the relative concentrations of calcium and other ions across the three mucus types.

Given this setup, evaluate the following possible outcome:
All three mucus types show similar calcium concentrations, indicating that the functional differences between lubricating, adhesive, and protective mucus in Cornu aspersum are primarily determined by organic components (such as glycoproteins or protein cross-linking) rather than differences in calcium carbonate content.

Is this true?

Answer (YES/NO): NO